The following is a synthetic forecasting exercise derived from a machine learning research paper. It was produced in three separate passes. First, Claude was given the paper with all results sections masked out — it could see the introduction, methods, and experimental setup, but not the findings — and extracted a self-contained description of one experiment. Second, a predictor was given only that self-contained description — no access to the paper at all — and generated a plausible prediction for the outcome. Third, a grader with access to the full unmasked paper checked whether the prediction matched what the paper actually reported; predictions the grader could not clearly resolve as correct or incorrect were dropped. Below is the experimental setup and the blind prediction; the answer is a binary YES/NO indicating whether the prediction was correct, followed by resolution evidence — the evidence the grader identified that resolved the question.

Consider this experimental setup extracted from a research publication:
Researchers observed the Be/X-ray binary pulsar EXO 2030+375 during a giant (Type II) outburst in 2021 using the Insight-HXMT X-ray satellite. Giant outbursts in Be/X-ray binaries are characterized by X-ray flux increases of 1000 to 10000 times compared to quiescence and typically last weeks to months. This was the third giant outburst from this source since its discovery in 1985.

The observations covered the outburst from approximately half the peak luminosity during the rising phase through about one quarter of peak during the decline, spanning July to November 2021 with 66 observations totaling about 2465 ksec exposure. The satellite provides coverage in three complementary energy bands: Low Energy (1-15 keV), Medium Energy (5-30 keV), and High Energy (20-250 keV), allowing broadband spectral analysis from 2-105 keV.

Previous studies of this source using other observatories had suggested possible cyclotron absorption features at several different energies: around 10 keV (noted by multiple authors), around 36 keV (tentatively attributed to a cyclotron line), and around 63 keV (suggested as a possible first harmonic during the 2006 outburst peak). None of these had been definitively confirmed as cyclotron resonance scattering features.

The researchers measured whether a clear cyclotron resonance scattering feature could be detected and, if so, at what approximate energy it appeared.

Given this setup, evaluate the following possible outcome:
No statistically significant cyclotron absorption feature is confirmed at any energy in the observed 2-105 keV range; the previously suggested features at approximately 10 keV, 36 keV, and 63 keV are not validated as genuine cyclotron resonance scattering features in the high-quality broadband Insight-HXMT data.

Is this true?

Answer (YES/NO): NO